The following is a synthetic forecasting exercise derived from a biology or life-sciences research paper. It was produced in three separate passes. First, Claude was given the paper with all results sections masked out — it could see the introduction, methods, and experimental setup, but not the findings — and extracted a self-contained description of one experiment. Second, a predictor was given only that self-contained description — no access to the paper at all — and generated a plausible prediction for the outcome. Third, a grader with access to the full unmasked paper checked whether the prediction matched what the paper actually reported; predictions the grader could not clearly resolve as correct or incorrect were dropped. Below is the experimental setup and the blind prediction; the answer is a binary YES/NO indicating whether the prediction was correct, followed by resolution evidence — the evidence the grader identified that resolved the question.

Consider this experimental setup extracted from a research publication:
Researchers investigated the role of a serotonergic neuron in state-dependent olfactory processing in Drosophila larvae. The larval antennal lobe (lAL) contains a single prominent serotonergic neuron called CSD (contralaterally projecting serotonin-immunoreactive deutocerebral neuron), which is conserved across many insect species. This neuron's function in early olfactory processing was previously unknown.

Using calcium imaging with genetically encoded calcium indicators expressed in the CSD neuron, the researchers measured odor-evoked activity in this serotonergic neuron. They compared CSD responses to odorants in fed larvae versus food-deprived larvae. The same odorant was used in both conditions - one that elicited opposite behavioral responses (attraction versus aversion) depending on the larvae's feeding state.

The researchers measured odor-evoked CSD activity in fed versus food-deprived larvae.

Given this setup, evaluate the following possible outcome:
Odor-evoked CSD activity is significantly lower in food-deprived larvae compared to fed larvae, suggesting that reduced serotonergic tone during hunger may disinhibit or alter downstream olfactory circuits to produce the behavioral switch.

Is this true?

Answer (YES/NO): NO